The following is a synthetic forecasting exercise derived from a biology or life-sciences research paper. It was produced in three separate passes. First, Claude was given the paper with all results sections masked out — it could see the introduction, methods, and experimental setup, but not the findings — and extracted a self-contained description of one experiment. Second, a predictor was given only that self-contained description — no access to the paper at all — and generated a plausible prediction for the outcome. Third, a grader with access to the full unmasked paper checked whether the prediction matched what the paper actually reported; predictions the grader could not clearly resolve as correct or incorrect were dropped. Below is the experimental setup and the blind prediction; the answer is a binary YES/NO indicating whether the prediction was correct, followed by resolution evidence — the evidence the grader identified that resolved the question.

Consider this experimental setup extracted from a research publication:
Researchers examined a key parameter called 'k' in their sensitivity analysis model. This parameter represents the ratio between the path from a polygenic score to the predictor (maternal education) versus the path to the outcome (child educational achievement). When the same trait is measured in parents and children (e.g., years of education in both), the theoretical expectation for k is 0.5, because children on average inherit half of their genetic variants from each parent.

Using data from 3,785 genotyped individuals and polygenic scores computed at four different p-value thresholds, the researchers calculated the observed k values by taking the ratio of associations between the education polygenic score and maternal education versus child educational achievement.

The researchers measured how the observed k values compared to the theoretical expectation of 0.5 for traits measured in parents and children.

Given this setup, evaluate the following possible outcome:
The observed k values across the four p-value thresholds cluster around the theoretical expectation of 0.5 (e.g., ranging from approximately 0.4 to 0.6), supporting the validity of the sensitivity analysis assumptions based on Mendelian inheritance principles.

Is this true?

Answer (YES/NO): NO